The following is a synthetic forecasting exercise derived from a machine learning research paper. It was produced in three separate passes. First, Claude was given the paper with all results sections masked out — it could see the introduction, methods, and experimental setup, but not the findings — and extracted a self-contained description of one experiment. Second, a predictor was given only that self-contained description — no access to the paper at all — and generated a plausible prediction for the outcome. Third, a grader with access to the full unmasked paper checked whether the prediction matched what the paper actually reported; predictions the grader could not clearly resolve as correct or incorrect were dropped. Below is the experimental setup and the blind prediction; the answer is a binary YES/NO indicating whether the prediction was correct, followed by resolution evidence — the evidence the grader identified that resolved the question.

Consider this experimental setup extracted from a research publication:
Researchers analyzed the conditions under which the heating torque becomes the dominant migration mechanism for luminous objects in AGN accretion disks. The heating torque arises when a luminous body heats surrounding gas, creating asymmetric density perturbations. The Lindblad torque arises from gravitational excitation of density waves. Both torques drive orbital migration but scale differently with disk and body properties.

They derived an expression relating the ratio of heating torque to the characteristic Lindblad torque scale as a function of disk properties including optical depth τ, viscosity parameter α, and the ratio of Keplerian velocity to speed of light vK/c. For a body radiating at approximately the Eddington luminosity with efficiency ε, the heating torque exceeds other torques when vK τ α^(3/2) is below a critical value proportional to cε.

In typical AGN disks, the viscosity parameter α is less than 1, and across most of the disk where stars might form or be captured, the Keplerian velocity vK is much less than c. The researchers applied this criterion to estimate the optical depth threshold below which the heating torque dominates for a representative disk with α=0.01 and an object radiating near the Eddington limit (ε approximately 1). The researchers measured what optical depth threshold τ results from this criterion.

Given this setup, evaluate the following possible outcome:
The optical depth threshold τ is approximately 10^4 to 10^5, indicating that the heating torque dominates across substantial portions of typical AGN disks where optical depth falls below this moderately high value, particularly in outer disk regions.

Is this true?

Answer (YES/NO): NO